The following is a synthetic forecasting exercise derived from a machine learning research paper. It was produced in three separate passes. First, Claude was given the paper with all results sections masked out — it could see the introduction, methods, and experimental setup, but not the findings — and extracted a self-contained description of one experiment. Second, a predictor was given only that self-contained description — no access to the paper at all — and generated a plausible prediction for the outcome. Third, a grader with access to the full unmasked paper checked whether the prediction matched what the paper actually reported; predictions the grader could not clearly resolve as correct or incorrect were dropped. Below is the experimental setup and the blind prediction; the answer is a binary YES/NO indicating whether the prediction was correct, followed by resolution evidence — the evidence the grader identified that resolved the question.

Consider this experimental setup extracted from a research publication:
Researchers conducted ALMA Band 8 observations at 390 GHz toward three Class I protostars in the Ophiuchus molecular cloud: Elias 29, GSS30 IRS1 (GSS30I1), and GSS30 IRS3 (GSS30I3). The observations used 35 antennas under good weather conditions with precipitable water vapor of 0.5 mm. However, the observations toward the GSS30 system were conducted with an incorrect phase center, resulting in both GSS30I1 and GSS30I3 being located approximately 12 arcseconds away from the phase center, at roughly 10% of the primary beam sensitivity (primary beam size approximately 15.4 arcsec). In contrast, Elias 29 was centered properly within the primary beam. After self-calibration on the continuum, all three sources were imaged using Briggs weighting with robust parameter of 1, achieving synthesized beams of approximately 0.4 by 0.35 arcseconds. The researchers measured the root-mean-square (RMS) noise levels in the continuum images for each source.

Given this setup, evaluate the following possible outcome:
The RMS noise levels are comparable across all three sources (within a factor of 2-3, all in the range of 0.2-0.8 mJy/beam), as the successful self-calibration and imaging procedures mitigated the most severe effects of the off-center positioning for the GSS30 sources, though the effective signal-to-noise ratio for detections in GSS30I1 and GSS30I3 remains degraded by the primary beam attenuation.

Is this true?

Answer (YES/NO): NO